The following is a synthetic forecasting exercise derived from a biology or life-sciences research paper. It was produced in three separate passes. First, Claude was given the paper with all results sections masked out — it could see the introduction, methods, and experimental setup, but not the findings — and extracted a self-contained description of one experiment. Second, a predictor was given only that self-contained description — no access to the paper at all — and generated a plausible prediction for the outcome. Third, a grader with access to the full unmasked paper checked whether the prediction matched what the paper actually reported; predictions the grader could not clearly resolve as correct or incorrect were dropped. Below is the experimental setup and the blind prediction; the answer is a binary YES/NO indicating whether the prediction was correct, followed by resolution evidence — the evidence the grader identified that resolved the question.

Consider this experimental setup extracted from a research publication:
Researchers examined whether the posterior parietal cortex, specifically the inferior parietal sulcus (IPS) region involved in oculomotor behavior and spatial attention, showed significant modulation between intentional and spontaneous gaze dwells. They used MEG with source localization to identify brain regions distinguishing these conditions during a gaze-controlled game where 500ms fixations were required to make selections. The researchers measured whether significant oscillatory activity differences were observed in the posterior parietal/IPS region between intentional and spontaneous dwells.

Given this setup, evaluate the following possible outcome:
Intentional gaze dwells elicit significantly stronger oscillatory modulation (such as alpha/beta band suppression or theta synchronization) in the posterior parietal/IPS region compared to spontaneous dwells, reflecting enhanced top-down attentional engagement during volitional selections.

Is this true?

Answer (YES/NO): NO